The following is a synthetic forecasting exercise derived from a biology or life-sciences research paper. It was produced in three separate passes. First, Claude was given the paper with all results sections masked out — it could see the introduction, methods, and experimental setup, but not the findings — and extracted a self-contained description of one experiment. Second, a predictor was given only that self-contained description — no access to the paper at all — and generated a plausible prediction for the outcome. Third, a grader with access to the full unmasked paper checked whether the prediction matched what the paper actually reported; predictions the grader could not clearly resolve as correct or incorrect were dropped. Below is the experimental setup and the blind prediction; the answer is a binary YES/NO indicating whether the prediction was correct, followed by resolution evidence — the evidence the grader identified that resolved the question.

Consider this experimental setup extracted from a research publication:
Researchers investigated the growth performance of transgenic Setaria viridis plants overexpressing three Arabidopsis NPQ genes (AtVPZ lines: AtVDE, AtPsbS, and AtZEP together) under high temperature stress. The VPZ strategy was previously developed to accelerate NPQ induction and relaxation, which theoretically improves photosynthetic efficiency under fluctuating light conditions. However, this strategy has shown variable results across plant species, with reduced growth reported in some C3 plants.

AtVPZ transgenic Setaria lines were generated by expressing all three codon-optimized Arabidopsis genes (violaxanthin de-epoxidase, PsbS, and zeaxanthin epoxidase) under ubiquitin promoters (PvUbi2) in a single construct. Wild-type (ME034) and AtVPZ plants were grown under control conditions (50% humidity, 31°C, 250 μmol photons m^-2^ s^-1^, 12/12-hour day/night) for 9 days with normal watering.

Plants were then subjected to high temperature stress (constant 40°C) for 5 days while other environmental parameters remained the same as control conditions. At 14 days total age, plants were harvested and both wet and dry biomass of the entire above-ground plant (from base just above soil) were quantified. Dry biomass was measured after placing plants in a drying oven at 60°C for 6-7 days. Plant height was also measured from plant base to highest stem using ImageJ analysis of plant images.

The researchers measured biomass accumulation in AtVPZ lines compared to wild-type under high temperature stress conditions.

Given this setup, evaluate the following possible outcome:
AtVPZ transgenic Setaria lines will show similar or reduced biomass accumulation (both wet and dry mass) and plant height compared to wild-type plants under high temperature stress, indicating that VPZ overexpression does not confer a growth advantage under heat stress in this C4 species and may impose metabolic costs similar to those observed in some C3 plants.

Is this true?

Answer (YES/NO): NO